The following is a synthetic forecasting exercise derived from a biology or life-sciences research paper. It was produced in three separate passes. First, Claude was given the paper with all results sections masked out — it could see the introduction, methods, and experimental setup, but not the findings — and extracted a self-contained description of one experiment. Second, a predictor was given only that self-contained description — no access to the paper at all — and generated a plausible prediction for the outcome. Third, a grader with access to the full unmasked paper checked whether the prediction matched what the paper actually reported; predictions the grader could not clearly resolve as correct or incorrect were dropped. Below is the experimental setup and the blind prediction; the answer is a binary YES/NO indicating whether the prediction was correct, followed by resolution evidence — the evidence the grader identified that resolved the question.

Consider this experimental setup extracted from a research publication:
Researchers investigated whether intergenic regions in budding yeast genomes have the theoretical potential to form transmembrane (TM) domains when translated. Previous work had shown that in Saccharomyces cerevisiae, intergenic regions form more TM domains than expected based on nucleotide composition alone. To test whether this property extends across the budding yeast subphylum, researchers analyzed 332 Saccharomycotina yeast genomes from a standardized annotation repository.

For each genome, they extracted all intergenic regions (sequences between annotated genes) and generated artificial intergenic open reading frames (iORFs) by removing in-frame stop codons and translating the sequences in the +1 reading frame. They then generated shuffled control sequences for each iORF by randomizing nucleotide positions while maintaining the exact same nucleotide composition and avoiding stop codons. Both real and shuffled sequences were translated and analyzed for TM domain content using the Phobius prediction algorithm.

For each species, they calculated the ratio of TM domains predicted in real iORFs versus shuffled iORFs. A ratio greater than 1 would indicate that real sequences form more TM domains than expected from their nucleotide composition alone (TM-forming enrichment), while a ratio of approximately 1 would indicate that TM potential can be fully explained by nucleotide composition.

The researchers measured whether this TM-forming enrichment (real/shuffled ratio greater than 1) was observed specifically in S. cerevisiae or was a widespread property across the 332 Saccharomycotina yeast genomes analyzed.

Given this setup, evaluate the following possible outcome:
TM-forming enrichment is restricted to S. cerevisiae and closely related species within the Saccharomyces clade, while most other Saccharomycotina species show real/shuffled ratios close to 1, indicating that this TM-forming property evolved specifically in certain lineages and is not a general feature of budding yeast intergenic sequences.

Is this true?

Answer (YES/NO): NO